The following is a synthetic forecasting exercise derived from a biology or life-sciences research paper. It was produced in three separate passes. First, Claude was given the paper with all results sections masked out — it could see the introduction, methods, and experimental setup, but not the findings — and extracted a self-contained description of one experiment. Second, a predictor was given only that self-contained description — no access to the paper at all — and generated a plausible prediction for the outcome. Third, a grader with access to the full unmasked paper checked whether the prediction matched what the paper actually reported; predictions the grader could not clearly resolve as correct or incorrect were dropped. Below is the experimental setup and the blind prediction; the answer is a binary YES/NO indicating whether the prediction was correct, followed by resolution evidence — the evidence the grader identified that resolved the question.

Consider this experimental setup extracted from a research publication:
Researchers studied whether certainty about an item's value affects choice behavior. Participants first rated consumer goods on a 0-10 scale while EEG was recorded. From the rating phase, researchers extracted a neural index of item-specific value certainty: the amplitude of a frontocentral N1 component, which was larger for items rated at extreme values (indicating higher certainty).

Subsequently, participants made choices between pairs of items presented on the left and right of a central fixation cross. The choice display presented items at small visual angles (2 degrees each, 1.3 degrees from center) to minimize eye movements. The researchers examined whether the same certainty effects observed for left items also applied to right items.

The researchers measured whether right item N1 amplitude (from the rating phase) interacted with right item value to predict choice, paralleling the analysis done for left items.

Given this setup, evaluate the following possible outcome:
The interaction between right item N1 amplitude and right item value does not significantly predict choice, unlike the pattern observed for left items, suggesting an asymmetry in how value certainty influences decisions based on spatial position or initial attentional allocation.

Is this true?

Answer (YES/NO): YES